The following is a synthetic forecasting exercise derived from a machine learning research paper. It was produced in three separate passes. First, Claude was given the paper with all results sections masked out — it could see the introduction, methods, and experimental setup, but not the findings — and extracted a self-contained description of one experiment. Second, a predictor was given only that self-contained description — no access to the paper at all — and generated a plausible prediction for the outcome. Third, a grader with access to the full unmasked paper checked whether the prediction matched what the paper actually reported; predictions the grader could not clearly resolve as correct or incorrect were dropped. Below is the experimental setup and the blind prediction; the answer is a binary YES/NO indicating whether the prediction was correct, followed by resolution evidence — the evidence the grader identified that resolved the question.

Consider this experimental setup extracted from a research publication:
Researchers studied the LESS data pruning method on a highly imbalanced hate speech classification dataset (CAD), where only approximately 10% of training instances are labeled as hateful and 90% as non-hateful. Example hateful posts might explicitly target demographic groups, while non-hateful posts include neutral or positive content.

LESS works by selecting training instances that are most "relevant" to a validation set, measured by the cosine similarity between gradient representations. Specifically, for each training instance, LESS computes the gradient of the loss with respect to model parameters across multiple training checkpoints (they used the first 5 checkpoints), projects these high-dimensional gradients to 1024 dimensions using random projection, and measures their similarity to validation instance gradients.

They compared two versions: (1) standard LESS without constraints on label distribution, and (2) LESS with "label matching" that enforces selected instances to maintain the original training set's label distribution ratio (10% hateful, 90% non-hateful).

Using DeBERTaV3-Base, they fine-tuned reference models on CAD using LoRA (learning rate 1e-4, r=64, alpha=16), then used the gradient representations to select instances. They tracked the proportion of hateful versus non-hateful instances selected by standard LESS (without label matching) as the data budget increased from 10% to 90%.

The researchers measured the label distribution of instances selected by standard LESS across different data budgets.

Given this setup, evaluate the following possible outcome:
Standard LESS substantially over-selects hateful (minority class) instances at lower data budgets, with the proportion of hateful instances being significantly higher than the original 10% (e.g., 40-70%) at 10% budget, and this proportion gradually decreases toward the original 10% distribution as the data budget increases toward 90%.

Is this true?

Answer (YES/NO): NO